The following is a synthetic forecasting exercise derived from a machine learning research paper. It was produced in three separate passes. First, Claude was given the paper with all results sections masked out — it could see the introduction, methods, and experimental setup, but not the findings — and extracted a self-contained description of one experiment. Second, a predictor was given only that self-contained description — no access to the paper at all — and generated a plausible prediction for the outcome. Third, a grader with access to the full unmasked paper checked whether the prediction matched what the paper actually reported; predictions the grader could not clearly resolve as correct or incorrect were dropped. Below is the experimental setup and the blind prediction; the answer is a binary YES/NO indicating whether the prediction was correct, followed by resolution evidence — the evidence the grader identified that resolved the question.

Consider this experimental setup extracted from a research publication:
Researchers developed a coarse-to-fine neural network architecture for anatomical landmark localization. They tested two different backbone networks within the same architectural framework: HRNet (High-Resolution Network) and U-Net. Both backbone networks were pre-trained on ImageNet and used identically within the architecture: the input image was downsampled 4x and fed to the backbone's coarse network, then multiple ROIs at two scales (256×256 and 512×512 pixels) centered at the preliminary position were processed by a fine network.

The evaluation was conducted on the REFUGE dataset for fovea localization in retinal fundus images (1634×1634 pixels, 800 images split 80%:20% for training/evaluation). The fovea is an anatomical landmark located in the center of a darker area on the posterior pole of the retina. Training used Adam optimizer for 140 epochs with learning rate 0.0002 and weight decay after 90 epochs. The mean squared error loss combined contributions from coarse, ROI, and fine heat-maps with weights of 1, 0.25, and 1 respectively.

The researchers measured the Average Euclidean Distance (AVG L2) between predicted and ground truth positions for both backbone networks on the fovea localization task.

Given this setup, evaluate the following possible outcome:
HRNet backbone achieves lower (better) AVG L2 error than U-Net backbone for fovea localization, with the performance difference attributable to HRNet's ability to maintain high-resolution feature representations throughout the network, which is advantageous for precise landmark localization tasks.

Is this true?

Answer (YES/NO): NO